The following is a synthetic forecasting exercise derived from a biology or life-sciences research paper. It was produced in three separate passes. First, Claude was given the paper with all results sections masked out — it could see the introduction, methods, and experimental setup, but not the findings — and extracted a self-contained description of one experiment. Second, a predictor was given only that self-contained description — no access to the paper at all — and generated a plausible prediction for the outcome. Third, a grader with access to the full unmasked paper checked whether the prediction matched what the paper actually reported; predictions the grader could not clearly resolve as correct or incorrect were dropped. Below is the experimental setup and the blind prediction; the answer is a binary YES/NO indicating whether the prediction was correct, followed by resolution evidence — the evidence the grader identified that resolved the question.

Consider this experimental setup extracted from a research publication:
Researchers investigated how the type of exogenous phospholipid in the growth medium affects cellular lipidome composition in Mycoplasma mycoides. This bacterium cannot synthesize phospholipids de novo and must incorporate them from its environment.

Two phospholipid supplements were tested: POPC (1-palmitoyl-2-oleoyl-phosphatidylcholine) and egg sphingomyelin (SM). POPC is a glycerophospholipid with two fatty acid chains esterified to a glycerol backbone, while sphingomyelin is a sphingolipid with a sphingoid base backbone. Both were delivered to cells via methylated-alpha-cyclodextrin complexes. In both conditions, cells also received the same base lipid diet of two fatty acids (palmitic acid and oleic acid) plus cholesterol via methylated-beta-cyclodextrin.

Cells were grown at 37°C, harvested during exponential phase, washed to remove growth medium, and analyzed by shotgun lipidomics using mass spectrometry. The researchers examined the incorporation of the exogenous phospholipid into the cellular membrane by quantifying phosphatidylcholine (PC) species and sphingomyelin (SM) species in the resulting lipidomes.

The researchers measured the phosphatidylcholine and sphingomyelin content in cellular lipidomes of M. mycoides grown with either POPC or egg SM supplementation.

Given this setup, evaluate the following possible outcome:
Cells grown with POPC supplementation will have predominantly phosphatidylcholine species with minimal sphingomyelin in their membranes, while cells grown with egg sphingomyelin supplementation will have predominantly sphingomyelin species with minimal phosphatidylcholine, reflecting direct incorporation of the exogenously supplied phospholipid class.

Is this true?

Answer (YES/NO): YES